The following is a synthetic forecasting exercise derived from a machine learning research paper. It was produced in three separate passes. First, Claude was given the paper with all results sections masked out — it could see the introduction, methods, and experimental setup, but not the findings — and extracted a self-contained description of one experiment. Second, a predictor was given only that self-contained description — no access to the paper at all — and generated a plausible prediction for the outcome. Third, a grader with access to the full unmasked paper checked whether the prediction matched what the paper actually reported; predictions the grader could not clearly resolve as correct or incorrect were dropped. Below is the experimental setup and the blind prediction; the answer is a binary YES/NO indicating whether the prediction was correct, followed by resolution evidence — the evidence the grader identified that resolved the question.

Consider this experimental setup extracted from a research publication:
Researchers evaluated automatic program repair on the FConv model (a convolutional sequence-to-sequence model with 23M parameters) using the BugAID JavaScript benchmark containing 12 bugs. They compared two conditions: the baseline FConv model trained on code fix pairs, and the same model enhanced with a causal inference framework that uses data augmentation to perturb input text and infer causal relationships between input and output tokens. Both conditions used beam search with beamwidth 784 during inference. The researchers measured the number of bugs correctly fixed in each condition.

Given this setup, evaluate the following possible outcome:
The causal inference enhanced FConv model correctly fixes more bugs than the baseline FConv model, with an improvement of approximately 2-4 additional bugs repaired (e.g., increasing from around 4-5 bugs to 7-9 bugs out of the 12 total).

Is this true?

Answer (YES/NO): NO